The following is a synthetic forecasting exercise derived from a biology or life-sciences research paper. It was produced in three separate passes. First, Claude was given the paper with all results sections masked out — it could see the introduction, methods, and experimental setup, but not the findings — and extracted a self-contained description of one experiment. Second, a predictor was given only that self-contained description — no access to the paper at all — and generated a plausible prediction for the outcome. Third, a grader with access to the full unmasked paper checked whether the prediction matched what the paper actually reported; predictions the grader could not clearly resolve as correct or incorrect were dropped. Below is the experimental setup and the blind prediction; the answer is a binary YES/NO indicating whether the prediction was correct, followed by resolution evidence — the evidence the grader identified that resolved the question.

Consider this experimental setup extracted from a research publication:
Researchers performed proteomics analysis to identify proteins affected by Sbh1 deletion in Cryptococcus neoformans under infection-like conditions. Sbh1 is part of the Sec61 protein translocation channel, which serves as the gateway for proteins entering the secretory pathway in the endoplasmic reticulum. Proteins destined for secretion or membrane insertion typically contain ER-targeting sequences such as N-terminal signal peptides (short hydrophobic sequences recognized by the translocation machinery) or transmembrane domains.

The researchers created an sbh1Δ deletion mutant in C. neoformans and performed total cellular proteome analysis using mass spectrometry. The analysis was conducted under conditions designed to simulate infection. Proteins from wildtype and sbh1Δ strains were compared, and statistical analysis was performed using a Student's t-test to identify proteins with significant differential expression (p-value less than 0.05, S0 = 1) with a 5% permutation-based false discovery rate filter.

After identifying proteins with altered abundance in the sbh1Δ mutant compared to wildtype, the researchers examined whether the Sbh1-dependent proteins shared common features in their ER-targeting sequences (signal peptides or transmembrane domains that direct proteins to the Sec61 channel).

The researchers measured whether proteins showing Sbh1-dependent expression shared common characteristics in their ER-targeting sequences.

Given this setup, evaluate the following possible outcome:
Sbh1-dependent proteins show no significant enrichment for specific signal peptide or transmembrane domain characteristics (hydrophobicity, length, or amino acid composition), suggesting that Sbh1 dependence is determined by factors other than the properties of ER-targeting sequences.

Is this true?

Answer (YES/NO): NO